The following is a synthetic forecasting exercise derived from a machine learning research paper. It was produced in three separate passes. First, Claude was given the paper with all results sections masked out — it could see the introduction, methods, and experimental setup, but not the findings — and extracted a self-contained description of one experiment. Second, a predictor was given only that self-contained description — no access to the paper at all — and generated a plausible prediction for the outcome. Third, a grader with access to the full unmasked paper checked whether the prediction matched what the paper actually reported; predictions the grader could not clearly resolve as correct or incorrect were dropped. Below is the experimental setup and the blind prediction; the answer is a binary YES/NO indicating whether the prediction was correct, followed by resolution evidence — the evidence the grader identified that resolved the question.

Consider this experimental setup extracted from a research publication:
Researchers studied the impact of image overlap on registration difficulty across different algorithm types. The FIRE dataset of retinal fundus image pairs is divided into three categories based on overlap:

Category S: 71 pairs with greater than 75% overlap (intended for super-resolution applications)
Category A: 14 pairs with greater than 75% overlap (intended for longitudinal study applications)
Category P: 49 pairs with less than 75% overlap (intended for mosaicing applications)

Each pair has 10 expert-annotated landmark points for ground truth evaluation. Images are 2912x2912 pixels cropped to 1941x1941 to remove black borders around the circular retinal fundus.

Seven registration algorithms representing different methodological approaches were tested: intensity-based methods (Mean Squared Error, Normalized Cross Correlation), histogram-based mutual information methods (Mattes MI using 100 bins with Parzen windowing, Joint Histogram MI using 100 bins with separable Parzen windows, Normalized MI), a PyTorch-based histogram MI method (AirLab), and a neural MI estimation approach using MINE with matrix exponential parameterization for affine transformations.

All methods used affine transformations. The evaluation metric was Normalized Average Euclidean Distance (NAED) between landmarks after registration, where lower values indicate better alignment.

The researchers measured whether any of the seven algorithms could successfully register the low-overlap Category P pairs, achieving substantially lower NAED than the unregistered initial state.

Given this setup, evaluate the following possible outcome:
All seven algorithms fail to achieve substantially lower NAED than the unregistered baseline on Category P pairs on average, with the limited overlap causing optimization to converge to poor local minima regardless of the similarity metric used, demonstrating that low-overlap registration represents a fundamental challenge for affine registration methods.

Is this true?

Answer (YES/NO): YES